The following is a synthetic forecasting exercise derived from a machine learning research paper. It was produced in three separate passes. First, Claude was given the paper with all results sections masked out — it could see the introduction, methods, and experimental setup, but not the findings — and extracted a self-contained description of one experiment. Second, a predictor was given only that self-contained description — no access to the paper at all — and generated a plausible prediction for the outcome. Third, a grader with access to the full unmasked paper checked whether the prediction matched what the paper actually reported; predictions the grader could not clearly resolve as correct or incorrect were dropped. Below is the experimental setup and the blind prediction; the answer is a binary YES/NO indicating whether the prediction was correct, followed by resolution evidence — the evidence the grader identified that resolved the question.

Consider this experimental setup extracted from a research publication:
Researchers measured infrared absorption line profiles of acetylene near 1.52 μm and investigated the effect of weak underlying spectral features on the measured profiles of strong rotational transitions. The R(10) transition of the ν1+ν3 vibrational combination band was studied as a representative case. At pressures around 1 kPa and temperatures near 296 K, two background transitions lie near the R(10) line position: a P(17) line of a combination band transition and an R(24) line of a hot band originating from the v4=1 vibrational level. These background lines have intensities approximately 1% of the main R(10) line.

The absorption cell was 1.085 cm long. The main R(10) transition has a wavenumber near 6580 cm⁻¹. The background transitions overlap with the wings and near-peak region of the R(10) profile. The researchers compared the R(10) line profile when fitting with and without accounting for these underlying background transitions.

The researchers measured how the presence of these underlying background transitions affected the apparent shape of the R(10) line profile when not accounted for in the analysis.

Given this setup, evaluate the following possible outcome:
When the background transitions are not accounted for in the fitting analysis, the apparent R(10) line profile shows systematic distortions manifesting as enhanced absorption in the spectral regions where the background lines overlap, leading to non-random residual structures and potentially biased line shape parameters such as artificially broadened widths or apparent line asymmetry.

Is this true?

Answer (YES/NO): YES